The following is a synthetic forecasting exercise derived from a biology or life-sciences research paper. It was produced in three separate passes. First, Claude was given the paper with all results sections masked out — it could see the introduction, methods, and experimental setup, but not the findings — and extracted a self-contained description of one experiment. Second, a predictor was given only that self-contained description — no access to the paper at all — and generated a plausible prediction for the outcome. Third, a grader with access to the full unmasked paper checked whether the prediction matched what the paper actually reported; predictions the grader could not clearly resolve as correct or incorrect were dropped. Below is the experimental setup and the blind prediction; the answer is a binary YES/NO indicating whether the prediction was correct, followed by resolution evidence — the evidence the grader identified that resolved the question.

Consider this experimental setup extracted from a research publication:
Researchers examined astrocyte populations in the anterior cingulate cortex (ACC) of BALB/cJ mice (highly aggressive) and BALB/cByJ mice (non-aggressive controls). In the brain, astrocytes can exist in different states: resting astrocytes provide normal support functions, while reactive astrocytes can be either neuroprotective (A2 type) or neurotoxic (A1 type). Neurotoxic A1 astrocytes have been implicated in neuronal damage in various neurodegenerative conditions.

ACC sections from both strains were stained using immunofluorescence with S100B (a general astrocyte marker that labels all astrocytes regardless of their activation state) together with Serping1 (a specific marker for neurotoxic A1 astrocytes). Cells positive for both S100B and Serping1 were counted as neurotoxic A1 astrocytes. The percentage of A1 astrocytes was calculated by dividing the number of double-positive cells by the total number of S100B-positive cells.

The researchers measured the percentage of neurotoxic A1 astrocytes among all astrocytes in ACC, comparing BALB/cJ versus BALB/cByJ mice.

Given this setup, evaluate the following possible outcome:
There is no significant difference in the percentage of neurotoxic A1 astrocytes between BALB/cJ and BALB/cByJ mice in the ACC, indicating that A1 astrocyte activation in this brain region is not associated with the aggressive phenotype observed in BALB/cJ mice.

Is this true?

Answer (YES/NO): NO